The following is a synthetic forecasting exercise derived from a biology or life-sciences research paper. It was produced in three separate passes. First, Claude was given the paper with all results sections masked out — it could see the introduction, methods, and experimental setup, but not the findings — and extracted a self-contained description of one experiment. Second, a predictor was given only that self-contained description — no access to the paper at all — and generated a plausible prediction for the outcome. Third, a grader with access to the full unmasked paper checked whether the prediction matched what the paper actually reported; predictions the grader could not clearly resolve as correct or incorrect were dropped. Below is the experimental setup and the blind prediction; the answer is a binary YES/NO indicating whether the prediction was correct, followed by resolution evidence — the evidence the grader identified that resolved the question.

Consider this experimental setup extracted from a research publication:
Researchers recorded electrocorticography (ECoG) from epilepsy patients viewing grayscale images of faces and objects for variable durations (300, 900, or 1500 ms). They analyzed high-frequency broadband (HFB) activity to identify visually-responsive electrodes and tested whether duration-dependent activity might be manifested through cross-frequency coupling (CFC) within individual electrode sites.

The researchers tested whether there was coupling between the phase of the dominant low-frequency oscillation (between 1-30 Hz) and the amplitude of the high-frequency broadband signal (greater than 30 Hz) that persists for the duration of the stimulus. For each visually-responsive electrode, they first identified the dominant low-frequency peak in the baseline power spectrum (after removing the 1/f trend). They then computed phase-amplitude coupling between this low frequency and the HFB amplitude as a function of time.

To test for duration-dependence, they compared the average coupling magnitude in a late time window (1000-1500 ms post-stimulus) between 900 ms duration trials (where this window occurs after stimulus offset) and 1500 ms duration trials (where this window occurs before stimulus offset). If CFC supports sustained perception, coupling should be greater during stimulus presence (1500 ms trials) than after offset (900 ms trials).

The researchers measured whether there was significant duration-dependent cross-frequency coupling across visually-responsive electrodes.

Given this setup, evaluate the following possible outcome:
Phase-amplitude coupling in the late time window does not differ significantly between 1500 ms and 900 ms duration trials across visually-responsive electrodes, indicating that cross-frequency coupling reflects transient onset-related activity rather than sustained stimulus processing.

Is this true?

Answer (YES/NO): NO